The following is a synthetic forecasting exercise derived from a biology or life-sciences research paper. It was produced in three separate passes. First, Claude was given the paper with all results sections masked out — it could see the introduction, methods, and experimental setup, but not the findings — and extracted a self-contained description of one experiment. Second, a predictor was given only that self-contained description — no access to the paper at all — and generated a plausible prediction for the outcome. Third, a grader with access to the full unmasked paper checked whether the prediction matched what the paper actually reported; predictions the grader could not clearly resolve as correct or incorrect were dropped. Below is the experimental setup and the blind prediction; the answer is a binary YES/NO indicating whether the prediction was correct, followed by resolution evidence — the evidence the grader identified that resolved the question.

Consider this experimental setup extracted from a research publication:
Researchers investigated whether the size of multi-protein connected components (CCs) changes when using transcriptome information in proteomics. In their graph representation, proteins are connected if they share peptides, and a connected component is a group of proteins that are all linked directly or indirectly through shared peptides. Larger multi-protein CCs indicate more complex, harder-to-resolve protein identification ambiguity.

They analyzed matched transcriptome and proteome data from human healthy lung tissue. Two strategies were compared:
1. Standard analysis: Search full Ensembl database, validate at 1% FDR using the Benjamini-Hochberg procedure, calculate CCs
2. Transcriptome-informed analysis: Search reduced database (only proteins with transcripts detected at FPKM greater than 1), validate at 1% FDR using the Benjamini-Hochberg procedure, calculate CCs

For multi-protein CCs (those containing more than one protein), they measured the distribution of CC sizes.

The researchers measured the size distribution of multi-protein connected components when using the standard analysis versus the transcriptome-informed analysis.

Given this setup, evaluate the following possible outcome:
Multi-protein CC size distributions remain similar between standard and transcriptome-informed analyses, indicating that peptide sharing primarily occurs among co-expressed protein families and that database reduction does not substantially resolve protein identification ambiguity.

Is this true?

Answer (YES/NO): NO